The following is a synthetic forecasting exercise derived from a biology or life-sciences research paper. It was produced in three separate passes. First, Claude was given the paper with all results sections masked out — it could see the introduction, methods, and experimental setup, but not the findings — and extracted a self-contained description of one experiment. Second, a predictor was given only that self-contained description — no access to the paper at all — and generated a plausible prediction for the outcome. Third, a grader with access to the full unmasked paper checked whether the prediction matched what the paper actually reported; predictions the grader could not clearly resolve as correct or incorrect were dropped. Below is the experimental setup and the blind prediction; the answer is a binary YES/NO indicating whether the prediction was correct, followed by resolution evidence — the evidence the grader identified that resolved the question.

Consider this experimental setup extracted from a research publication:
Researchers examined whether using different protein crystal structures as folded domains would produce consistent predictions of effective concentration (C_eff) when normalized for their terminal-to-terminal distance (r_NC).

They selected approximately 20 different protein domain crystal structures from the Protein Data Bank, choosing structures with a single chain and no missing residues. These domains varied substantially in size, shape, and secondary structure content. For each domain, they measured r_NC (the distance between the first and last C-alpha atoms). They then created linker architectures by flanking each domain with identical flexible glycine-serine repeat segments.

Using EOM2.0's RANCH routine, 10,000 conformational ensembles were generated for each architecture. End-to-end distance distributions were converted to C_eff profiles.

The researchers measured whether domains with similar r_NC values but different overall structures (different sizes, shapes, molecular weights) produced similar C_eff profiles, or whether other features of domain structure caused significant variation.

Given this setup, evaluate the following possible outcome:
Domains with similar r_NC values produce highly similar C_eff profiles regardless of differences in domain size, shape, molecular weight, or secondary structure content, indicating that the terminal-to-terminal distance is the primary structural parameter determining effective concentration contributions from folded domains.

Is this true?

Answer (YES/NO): YES